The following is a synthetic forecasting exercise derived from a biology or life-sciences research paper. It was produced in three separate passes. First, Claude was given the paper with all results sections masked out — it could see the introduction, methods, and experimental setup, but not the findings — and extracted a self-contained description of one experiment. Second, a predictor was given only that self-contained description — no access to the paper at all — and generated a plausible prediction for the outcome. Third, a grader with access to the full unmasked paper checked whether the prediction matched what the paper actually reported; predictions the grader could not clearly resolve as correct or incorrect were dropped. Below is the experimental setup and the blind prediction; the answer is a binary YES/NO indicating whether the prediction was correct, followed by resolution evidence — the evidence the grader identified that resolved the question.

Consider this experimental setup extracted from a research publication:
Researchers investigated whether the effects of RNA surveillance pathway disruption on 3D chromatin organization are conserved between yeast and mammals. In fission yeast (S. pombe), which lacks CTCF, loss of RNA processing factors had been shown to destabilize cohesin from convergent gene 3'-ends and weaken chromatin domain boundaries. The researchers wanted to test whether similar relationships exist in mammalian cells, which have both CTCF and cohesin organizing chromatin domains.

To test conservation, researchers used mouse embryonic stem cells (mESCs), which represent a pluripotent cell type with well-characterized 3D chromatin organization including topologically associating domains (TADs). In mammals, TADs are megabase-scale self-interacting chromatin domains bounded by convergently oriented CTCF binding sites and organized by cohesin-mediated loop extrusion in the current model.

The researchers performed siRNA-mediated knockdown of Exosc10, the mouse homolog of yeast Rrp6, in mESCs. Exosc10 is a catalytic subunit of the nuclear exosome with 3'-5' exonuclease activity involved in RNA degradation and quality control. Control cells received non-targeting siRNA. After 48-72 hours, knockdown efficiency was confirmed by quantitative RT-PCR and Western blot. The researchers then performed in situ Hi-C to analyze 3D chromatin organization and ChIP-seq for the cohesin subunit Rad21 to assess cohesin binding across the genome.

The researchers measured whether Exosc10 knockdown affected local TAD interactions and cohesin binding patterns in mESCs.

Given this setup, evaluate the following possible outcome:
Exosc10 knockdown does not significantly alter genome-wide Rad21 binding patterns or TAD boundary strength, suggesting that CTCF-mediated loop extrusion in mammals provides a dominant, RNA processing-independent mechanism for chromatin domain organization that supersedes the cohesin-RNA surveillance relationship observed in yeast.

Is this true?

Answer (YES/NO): NO